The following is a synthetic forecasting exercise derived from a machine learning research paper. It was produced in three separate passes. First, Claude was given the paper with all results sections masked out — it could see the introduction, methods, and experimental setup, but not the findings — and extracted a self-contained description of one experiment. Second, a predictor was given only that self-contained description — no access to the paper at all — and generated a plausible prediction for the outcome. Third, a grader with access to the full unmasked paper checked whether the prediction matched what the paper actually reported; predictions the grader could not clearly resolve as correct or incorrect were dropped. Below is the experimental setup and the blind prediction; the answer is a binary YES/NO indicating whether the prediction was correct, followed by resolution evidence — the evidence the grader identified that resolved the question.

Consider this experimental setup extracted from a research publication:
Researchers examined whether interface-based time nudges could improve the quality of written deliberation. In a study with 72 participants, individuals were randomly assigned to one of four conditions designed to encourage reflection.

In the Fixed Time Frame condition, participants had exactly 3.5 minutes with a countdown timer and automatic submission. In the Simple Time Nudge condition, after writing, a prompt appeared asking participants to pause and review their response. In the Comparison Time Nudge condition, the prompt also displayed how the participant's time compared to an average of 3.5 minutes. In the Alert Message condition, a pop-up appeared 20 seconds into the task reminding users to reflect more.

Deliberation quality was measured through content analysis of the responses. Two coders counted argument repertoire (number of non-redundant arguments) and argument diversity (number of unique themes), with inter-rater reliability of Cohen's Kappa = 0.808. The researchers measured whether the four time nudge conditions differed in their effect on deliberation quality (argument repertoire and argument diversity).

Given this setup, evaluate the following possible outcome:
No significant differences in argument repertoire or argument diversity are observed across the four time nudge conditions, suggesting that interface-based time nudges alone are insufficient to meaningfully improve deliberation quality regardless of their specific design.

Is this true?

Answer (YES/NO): YES